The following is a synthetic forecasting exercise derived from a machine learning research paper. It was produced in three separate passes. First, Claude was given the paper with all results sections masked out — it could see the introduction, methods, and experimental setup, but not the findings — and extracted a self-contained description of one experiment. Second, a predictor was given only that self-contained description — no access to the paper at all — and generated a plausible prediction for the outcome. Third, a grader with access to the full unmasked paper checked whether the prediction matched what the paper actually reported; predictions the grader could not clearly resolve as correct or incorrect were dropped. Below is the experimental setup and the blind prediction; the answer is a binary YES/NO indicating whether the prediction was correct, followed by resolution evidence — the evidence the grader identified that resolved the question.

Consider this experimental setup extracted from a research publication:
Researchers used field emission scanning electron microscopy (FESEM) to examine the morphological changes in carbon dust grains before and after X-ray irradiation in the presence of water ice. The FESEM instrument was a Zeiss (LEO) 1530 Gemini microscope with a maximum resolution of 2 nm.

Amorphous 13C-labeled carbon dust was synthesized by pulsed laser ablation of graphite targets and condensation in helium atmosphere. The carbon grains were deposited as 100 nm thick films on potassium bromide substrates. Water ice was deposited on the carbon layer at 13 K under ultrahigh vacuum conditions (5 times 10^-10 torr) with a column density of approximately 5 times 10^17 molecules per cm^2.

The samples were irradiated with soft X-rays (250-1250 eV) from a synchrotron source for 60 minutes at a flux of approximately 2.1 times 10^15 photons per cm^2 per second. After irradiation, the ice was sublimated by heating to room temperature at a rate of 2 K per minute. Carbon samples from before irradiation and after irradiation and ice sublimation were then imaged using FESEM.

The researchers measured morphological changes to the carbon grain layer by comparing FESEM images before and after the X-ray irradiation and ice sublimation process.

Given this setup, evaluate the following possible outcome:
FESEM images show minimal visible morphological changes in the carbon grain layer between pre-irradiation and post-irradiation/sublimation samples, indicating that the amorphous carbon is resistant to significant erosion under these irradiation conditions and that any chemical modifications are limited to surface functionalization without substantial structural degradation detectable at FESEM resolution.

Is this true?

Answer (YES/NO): NO